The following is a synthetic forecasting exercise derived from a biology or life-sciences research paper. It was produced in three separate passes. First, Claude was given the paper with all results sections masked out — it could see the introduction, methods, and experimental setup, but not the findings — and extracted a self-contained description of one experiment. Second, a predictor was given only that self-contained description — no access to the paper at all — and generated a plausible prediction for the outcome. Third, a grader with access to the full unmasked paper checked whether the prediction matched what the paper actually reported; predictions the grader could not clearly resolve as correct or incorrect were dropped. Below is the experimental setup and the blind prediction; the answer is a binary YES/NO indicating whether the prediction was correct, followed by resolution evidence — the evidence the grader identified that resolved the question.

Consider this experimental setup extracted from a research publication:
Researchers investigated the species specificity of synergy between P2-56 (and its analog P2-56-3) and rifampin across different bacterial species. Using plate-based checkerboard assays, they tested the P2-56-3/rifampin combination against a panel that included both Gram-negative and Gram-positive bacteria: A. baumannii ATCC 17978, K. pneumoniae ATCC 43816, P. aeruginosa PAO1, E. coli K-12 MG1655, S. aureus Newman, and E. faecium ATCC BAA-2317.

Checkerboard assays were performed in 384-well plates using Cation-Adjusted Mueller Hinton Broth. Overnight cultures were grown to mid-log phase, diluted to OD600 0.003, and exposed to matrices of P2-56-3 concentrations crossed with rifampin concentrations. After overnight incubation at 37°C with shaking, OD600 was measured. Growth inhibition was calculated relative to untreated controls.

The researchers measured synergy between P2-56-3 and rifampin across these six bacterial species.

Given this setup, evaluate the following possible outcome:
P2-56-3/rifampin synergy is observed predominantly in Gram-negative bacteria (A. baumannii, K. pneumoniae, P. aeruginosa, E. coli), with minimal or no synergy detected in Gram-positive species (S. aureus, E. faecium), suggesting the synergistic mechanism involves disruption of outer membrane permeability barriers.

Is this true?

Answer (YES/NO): NO